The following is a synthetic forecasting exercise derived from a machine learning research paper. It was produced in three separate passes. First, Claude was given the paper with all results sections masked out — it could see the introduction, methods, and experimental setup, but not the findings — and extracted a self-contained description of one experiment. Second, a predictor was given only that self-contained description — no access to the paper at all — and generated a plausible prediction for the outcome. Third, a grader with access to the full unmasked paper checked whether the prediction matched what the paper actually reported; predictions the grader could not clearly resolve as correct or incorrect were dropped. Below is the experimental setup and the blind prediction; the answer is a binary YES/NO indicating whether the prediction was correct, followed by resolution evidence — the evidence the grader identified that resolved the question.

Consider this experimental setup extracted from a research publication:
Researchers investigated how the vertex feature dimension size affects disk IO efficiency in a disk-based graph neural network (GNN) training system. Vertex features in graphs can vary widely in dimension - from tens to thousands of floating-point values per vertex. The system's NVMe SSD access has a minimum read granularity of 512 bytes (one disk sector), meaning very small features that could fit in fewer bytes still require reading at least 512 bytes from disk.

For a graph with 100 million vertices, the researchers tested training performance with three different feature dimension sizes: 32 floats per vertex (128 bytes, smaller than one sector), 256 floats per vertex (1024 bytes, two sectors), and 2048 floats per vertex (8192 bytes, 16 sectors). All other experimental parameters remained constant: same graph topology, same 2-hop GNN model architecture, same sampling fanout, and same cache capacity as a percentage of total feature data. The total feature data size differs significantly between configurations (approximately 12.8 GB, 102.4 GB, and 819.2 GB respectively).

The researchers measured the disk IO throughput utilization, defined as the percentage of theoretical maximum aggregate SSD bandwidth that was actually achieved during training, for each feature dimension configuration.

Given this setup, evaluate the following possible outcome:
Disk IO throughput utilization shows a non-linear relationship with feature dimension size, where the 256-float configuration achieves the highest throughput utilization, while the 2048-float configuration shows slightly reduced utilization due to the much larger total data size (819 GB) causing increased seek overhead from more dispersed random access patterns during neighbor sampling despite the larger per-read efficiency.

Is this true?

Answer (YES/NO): NO